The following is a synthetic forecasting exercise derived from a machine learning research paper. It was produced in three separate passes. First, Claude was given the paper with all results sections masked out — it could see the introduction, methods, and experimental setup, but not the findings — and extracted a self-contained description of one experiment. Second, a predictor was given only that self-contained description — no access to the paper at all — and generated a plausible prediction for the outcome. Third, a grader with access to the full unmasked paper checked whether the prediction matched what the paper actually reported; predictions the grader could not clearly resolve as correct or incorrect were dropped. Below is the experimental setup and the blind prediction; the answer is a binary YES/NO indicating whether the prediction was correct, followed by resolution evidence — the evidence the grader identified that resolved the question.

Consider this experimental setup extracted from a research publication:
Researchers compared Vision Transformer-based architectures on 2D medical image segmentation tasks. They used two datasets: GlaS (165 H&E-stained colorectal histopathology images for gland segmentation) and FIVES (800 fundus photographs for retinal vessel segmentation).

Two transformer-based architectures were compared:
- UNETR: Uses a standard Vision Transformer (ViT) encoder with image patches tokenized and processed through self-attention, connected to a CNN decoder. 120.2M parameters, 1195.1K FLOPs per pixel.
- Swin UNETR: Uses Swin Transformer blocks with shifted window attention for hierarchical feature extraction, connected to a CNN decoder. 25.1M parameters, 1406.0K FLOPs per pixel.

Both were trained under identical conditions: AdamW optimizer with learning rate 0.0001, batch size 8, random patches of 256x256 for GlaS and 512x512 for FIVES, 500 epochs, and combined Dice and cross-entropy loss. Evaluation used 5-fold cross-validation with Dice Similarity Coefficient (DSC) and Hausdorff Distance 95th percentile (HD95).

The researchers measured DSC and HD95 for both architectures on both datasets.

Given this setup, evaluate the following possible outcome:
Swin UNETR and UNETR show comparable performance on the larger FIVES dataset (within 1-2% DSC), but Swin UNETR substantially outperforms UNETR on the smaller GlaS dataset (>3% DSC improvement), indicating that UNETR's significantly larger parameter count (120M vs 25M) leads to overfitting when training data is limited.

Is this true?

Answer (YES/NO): NO